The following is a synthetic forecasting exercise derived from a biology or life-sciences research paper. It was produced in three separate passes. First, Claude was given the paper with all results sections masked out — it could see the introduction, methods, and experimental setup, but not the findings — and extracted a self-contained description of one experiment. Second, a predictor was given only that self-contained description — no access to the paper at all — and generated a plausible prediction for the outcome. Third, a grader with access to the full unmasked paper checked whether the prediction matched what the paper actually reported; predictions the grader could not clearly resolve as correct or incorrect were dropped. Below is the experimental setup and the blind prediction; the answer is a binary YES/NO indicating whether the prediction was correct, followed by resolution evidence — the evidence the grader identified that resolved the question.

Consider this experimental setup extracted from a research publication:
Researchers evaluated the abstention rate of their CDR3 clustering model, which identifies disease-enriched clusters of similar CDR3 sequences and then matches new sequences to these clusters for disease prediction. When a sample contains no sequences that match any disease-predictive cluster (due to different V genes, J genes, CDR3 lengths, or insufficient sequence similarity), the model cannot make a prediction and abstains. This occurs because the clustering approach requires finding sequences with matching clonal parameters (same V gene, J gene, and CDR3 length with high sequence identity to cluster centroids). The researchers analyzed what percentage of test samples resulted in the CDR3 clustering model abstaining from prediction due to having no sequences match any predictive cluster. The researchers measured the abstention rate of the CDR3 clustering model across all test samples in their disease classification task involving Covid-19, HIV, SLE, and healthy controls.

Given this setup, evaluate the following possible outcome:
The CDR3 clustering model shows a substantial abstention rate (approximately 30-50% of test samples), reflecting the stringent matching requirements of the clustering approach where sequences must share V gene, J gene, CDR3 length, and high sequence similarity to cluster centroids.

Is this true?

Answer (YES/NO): NO